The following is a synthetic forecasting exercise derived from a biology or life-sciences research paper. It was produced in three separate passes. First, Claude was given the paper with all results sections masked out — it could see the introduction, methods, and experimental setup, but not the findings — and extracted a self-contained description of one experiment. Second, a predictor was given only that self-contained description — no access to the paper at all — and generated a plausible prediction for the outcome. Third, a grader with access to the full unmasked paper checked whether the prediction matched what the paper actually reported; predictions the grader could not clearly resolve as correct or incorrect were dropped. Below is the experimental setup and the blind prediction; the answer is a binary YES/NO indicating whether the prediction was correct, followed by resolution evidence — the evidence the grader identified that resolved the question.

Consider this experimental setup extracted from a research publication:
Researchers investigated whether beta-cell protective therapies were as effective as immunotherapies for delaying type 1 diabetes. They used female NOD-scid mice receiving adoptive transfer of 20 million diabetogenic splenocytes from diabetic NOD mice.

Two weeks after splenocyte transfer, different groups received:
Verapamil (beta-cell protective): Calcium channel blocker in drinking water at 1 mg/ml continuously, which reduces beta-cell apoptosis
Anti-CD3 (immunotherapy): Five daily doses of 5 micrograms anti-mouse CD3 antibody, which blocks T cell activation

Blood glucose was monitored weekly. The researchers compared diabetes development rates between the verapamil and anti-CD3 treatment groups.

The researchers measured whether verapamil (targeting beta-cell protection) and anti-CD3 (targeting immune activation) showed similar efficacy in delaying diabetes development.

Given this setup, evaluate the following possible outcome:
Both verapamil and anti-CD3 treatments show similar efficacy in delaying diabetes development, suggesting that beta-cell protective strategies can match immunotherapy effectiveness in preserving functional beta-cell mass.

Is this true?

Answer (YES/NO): NO